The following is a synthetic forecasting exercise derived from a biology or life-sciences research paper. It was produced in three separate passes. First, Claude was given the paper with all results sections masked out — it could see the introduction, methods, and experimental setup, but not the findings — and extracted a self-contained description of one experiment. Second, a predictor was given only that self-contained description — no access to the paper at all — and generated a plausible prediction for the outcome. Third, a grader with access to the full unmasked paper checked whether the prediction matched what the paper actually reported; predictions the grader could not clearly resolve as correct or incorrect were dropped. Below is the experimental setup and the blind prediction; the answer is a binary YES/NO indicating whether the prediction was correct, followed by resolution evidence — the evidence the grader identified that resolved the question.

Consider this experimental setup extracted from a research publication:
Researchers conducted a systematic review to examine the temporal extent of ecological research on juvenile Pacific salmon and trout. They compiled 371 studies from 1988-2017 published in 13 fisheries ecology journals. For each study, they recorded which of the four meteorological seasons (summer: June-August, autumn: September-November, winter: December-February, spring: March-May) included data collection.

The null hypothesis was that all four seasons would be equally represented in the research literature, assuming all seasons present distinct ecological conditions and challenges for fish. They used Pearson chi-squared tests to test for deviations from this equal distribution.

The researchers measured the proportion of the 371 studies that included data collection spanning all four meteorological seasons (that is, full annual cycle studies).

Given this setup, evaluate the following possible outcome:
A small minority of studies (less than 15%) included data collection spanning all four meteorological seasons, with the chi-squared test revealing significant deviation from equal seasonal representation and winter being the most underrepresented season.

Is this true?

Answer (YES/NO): YES